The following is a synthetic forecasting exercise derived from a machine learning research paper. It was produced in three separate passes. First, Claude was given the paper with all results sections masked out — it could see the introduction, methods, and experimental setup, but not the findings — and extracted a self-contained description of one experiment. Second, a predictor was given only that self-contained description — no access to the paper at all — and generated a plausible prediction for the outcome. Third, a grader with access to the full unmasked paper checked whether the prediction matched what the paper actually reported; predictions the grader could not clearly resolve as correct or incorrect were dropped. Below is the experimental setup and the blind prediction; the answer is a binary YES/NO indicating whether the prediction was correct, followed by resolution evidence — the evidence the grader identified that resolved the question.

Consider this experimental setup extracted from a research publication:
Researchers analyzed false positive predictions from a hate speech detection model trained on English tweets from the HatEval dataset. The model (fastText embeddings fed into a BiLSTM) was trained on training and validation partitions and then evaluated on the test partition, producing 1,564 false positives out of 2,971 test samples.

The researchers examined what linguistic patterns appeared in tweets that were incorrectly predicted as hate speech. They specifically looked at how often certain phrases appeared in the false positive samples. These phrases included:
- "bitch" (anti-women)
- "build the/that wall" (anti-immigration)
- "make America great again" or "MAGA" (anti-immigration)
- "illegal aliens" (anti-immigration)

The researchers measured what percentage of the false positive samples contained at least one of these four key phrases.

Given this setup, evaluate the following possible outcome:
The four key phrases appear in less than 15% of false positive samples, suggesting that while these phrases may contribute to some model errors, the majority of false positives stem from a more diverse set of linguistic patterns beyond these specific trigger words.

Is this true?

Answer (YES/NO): NO